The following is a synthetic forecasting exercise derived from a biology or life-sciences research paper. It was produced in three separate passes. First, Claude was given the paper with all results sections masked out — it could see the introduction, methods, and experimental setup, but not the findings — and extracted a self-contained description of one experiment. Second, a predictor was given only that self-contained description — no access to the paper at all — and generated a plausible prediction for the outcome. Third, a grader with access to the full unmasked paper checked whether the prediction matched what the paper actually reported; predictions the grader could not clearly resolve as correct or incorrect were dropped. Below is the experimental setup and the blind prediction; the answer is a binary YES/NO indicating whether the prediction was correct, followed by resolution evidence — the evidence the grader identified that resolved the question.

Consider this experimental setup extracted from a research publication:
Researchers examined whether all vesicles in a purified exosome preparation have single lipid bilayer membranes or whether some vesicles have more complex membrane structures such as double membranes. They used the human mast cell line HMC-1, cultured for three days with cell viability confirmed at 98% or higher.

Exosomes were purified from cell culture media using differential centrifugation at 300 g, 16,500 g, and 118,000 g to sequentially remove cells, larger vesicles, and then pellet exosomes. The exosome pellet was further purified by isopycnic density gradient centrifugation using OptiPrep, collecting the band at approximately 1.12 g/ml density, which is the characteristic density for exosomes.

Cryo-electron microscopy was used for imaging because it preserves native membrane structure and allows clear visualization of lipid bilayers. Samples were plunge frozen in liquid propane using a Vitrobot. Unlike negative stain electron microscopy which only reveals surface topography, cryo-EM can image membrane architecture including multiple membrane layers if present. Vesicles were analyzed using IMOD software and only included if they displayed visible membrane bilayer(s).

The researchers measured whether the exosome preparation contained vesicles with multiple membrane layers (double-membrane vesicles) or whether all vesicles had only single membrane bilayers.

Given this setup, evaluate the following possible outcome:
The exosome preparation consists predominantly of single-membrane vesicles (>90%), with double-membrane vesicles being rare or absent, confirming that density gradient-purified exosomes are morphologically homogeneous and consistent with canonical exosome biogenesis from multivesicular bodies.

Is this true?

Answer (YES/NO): NO